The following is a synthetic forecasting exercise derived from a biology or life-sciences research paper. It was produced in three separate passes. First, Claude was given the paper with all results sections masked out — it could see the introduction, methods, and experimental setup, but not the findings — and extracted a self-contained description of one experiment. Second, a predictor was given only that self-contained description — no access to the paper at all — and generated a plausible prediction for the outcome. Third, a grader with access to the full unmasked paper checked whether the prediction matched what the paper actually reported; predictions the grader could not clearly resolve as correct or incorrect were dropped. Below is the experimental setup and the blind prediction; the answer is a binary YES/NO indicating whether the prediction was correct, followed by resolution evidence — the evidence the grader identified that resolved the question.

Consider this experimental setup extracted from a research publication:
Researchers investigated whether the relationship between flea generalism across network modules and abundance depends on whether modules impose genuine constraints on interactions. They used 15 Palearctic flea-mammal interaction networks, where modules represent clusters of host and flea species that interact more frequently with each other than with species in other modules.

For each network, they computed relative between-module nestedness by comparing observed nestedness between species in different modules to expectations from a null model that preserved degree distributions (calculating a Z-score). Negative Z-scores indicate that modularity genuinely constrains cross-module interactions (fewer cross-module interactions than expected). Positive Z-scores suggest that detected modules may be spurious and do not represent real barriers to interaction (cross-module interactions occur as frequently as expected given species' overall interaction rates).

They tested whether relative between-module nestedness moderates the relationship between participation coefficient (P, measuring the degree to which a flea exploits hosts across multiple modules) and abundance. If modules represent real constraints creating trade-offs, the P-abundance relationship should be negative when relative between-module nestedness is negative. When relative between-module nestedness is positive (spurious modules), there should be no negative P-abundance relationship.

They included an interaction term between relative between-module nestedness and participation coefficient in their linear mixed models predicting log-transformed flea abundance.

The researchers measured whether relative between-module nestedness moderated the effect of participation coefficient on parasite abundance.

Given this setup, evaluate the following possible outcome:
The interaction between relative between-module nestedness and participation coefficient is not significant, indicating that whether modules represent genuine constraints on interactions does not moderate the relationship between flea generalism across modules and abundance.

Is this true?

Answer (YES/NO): NO